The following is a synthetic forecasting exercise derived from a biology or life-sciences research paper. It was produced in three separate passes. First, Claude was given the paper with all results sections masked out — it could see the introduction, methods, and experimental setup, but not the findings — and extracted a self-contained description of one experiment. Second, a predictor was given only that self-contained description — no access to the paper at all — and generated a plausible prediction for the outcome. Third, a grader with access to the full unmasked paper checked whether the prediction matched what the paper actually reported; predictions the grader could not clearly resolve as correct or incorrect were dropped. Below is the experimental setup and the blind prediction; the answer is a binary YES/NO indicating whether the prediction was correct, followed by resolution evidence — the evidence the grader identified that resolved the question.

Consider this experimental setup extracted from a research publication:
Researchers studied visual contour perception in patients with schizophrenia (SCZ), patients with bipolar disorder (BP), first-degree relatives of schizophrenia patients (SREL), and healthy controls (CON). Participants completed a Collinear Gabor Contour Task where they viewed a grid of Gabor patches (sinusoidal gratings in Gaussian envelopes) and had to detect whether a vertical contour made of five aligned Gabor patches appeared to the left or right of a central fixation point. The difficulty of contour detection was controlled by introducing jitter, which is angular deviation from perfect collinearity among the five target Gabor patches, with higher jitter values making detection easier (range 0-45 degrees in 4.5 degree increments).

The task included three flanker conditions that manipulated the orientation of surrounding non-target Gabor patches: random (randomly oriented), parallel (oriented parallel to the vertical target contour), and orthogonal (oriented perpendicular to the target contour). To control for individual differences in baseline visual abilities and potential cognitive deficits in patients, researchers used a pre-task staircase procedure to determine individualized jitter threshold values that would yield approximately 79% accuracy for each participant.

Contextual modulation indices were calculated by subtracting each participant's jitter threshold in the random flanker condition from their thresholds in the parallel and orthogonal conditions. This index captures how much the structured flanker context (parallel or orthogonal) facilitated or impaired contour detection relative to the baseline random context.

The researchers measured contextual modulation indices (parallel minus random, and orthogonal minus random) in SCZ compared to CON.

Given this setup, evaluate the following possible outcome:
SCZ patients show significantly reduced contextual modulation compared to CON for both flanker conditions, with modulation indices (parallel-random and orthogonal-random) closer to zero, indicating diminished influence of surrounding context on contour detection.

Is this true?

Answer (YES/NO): NO